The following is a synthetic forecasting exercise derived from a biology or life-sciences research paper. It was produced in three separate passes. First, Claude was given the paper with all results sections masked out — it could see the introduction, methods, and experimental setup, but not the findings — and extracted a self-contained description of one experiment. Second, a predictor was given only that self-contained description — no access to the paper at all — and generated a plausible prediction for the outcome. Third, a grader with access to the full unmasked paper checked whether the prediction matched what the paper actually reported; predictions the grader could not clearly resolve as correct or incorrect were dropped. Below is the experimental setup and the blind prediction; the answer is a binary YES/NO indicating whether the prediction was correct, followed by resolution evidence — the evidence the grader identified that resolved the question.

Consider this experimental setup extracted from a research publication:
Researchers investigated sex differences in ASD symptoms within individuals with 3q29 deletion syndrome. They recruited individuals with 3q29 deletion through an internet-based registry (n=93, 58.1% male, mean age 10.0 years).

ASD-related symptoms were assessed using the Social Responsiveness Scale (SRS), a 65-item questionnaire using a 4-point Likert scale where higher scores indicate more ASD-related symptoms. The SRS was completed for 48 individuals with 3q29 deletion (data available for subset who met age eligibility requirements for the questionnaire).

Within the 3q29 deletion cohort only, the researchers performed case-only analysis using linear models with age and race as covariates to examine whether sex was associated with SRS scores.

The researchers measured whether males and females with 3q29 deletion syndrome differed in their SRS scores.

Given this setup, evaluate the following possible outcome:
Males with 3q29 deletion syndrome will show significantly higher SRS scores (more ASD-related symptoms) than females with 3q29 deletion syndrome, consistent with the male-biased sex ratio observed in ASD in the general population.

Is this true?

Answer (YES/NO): NO